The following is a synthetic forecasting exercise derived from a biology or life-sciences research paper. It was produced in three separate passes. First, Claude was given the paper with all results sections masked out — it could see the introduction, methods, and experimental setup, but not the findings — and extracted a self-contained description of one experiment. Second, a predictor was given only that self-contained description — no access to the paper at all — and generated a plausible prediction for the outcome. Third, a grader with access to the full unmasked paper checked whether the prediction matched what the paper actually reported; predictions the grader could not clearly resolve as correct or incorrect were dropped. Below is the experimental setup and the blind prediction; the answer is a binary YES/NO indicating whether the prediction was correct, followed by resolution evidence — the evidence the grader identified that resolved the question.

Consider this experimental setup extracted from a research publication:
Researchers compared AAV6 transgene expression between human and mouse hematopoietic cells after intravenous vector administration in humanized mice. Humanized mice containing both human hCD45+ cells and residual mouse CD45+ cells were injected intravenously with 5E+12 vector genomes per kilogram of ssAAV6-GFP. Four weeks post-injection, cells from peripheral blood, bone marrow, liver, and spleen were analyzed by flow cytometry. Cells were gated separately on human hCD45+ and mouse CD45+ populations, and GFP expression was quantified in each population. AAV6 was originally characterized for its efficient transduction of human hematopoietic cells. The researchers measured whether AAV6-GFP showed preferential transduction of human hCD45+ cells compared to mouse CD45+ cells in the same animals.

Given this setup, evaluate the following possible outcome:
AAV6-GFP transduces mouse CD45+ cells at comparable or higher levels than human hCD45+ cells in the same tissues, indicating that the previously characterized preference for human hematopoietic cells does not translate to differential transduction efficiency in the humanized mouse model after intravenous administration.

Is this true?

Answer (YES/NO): NO